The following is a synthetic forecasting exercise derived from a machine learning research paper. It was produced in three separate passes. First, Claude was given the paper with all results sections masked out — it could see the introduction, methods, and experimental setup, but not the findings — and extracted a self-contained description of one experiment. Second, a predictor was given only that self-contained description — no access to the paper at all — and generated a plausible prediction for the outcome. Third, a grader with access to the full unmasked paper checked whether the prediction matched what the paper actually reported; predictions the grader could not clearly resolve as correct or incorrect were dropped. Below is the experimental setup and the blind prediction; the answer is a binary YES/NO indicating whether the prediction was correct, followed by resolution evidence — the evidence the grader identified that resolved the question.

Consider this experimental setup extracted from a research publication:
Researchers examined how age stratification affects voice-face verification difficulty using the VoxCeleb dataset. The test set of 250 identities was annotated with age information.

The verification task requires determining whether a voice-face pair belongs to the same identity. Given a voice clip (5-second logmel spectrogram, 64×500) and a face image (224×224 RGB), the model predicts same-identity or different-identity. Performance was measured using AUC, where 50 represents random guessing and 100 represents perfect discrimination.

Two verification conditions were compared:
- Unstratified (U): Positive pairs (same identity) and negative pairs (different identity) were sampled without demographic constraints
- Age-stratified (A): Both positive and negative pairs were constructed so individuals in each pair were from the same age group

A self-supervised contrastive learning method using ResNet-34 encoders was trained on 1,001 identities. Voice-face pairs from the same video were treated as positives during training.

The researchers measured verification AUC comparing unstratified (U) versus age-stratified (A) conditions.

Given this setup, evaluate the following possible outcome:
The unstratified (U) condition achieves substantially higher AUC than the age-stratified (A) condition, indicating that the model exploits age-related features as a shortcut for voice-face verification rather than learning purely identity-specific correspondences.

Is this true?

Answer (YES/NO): NO